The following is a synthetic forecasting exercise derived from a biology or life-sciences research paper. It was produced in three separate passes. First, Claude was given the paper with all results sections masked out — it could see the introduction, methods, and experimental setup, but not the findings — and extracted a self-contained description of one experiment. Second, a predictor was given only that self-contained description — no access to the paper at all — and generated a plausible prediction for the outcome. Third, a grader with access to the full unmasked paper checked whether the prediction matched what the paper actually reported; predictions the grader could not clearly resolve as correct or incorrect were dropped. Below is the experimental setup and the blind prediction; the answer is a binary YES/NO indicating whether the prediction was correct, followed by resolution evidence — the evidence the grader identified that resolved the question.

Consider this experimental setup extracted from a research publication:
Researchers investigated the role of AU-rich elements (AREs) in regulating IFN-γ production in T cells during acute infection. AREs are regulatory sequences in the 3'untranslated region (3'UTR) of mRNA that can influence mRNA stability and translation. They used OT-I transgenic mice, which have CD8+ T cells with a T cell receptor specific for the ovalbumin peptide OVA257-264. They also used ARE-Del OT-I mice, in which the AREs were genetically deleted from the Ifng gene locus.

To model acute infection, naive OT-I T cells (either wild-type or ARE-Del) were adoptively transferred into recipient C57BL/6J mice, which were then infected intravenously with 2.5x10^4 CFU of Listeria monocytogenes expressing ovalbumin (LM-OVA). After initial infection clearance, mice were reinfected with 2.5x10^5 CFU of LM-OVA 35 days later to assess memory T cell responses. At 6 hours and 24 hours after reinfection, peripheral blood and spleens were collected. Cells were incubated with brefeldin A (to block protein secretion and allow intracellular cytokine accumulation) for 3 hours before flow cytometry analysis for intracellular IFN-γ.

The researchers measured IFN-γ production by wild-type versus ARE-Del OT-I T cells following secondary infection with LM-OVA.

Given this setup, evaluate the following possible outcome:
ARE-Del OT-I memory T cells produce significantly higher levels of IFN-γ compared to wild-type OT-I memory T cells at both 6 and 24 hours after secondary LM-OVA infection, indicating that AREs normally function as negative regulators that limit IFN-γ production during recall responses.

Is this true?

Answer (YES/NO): YES